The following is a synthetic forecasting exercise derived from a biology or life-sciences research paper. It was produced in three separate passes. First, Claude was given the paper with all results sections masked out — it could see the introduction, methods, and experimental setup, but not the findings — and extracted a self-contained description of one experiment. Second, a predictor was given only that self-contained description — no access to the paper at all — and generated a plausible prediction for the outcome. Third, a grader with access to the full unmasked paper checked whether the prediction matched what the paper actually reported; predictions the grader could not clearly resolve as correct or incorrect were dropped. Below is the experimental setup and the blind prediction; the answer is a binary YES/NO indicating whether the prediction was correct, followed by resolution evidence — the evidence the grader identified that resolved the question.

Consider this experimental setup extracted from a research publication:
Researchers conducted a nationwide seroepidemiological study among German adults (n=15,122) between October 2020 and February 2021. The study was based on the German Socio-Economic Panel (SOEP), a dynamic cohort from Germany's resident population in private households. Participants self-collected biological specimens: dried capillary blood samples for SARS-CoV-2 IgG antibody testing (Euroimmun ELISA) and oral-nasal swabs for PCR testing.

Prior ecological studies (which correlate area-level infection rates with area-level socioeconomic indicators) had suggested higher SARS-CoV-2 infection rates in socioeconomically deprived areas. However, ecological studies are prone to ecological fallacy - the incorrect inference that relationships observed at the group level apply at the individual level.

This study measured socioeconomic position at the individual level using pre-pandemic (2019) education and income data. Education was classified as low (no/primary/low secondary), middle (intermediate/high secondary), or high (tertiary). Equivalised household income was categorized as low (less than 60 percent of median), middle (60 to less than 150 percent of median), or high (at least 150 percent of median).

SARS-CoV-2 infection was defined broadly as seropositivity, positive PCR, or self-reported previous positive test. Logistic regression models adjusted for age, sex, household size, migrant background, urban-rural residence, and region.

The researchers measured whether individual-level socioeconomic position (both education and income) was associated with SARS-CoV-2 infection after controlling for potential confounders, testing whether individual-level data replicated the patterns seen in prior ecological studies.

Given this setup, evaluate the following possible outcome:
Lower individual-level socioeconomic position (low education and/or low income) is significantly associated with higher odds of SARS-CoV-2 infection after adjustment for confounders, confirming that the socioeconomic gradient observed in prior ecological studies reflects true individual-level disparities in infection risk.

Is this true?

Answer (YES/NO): YES